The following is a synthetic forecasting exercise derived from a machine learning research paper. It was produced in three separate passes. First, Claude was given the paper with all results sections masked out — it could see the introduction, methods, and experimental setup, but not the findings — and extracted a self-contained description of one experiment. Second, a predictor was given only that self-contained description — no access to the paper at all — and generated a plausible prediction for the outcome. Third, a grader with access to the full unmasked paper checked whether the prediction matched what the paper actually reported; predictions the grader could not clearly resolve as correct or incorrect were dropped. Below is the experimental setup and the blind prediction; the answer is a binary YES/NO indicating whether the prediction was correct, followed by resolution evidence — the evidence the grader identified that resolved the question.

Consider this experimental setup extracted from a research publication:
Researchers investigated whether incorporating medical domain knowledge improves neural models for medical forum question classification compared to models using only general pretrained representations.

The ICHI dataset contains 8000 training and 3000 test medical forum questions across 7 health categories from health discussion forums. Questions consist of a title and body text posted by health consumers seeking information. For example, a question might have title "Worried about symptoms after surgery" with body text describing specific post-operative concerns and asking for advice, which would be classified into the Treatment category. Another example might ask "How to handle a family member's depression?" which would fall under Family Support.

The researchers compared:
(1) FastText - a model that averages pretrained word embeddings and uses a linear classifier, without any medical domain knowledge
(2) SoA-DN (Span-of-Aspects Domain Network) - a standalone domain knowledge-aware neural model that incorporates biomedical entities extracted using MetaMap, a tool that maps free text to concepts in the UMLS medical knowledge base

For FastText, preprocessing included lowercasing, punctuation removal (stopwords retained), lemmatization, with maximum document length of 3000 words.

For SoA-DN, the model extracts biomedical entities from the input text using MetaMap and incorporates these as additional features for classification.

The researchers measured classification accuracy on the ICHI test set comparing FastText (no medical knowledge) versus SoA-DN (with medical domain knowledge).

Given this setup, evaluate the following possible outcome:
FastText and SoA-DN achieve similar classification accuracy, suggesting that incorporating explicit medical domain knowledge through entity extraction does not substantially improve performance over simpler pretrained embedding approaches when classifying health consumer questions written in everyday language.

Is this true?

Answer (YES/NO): YES